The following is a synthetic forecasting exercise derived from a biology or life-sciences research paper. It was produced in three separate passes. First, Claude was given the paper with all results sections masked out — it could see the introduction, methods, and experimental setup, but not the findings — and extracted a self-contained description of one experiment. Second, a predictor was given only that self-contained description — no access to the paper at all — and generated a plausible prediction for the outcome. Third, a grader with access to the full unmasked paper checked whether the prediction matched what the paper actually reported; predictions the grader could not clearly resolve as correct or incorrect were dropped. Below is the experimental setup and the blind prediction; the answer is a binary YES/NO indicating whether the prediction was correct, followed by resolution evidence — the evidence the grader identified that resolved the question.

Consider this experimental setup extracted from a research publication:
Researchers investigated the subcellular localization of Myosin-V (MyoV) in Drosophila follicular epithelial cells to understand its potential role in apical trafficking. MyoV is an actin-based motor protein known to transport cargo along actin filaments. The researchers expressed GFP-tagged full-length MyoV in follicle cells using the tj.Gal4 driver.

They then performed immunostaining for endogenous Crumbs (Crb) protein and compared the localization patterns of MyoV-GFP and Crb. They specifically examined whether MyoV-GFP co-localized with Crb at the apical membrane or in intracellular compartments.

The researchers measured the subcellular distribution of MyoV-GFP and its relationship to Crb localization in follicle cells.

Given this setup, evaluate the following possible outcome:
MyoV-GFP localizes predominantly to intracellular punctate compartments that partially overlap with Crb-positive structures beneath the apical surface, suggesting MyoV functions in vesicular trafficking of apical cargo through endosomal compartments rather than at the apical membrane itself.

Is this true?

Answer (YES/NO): NO